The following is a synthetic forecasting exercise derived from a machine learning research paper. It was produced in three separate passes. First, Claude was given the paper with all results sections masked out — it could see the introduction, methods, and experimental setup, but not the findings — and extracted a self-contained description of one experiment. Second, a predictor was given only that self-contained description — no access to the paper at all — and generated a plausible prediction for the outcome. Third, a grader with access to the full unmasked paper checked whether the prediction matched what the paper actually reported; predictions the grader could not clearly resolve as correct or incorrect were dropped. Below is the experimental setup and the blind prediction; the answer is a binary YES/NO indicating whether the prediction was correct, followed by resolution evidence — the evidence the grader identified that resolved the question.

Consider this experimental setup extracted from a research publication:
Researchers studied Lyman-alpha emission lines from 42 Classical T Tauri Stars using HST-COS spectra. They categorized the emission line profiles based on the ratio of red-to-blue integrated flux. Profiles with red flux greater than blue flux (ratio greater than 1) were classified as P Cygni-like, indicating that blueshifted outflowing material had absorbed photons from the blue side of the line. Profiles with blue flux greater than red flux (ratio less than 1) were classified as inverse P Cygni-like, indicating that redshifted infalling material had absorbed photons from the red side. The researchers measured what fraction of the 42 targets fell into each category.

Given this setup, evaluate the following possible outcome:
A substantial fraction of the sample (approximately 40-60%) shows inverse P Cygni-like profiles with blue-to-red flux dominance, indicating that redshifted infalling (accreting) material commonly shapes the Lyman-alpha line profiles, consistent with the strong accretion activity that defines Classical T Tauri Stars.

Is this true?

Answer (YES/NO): NO